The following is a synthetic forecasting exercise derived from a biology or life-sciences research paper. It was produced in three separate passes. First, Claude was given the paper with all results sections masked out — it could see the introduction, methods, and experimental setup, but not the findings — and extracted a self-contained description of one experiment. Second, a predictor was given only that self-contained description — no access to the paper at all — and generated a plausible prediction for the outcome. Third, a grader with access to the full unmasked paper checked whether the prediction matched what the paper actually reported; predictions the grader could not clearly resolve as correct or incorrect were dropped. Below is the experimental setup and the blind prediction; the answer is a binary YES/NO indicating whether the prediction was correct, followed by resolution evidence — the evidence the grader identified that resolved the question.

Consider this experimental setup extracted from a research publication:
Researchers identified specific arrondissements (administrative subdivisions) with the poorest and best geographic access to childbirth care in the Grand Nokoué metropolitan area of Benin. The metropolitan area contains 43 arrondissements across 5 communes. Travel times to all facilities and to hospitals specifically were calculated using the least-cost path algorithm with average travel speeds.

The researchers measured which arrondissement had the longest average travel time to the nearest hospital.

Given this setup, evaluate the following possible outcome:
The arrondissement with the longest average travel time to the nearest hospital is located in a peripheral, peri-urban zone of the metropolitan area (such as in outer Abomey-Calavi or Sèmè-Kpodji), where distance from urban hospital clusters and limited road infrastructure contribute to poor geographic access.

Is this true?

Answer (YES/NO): NO